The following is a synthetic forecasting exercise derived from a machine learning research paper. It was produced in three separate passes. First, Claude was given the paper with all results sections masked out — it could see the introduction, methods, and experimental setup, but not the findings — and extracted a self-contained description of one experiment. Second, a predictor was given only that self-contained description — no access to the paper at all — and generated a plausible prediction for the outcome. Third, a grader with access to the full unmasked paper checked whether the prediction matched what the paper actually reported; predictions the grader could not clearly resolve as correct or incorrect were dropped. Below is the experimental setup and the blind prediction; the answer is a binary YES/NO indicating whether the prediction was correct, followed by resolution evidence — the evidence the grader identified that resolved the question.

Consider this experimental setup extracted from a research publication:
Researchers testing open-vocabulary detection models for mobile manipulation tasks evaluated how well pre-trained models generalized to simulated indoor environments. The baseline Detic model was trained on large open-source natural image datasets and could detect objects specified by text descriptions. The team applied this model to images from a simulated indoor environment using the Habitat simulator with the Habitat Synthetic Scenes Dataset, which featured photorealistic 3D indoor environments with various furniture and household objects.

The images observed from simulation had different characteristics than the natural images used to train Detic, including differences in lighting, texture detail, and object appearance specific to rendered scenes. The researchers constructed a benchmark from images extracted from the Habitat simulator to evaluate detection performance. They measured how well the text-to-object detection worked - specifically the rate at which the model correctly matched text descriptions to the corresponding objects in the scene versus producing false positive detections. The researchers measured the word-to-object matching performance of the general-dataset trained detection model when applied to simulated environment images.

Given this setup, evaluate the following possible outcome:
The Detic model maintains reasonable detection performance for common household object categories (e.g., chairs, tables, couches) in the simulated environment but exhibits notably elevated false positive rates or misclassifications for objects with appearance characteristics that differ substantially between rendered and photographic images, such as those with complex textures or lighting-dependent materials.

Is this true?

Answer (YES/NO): NO